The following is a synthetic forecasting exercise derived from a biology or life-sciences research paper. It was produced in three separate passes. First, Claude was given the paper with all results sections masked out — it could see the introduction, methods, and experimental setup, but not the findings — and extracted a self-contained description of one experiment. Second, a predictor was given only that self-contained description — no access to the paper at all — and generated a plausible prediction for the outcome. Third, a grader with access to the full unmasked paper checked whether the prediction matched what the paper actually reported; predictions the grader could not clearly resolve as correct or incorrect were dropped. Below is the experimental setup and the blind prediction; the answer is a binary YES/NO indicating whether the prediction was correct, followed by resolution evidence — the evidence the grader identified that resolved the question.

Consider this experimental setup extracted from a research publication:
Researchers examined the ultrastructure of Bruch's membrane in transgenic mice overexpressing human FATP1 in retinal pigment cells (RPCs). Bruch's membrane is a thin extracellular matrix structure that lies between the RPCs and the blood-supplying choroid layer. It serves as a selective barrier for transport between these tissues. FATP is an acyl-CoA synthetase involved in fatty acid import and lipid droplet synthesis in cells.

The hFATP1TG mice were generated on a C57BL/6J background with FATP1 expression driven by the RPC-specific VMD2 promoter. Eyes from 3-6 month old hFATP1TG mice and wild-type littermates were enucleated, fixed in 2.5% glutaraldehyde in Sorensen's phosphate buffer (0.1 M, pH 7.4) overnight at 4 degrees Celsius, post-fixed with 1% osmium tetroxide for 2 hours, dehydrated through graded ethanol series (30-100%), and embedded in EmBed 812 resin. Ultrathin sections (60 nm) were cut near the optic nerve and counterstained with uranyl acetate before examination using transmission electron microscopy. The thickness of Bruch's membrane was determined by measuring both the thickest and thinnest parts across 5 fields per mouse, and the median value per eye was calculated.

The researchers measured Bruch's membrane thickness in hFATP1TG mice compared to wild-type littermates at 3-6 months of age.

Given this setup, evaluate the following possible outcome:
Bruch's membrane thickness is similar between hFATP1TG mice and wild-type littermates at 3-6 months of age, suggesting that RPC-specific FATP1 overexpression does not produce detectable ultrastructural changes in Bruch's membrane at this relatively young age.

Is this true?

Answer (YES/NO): NO